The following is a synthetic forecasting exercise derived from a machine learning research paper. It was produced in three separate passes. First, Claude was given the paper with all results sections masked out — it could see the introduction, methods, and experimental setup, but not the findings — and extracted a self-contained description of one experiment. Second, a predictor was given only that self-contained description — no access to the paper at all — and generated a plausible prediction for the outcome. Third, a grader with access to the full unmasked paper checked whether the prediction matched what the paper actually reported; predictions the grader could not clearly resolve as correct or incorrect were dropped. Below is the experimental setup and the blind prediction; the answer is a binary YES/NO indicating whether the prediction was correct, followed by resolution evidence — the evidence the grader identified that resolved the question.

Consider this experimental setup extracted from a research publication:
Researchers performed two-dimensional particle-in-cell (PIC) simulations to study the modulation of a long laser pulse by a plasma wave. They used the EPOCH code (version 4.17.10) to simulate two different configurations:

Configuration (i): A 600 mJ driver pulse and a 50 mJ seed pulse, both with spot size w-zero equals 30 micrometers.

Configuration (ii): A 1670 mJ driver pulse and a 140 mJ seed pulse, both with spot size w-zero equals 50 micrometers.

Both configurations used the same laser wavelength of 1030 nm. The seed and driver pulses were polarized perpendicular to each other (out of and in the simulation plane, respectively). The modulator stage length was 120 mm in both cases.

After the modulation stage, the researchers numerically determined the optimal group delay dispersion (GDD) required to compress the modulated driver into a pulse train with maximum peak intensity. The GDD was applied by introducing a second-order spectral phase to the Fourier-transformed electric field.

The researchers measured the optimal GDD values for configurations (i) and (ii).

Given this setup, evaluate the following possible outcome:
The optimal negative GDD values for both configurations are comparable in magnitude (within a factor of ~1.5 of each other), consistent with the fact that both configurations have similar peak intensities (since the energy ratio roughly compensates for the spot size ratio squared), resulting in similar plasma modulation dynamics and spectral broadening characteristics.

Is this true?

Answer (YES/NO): YES